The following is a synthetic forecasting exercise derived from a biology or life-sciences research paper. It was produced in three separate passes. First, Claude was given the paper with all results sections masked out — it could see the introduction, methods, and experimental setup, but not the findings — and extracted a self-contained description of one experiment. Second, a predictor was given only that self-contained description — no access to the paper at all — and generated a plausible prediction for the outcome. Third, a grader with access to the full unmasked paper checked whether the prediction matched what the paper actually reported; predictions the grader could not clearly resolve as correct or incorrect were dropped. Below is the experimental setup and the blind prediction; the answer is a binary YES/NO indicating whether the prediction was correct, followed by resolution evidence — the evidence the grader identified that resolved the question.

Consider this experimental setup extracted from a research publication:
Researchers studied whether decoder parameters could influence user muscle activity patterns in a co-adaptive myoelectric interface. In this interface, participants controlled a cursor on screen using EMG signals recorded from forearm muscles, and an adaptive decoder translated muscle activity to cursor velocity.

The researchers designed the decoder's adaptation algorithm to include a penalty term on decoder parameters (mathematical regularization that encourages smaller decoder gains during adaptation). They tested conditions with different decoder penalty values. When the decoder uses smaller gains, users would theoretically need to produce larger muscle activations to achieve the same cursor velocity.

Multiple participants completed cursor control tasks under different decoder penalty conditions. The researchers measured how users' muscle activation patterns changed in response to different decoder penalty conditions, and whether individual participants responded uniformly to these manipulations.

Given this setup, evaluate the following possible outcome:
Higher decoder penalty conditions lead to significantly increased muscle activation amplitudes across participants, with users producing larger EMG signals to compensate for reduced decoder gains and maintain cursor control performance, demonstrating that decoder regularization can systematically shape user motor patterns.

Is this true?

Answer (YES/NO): YES